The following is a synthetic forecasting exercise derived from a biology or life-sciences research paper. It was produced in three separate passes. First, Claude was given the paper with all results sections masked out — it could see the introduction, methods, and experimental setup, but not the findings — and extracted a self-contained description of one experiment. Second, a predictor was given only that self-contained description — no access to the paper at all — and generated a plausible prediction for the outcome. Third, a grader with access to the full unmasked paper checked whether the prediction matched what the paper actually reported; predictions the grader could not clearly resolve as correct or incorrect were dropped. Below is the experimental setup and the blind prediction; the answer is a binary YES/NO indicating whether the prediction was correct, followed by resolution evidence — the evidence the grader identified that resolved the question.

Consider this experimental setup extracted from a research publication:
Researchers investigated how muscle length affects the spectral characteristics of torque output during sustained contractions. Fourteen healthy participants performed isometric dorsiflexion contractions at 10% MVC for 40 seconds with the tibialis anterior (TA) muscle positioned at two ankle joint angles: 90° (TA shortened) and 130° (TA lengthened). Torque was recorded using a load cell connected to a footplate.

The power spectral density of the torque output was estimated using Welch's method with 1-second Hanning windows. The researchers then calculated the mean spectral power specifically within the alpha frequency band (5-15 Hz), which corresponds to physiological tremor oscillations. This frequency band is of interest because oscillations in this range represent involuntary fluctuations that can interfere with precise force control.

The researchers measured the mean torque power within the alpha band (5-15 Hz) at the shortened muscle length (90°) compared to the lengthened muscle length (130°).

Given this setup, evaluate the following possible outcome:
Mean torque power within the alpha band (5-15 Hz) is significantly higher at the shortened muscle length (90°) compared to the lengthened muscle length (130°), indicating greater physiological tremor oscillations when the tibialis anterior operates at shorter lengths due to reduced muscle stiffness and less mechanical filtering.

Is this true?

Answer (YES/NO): YES